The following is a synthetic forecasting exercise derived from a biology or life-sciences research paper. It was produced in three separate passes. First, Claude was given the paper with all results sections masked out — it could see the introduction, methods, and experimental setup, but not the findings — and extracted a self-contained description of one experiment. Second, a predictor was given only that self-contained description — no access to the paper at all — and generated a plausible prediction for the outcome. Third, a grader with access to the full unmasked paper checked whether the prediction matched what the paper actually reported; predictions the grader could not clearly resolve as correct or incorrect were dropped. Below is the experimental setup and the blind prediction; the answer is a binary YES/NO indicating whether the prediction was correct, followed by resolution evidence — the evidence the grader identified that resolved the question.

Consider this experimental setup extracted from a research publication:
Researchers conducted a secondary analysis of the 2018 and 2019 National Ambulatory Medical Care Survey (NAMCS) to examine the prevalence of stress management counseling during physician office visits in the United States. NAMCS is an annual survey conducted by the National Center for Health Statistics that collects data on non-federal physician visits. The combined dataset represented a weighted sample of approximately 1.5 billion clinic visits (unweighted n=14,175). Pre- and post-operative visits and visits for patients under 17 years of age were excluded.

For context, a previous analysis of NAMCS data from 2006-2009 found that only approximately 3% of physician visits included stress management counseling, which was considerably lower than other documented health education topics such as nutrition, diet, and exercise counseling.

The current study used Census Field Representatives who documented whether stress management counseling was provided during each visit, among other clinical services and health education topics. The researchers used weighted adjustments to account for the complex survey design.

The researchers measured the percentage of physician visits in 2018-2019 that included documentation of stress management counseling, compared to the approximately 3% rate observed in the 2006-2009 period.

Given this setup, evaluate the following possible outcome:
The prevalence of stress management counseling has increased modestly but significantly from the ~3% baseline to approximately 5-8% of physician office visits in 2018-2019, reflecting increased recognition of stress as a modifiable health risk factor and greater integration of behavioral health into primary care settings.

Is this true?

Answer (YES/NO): NO